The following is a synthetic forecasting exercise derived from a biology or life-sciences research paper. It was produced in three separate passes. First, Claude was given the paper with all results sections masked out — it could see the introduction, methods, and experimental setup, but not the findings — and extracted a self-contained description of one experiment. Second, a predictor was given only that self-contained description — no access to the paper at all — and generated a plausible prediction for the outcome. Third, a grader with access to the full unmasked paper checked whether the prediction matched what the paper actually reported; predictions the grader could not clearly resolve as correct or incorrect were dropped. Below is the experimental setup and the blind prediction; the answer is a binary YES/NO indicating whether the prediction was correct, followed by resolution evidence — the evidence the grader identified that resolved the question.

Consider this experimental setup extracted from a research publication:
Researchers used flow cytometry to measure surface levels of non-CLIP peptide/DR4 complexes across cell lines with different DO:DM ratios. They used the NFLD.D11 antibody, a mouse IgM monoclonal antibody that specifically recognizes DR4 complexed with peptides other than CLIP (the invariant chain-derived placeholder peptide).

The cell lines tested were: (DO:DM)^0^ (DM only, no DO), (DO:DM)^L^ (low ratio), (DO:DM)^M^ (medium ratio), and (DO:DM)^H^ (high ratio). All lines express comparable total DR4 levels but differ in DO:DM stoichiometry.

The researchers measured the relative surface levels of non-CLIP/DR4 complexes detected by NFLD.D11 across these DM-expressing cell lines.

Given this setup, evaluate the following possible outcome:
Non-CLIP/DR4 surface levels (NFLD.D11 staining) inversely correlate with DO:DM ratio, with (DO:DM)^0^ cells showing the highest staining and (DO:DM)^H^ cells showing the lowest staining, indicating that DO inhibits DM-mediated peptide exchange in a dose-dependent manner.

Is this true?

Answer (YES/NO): NO